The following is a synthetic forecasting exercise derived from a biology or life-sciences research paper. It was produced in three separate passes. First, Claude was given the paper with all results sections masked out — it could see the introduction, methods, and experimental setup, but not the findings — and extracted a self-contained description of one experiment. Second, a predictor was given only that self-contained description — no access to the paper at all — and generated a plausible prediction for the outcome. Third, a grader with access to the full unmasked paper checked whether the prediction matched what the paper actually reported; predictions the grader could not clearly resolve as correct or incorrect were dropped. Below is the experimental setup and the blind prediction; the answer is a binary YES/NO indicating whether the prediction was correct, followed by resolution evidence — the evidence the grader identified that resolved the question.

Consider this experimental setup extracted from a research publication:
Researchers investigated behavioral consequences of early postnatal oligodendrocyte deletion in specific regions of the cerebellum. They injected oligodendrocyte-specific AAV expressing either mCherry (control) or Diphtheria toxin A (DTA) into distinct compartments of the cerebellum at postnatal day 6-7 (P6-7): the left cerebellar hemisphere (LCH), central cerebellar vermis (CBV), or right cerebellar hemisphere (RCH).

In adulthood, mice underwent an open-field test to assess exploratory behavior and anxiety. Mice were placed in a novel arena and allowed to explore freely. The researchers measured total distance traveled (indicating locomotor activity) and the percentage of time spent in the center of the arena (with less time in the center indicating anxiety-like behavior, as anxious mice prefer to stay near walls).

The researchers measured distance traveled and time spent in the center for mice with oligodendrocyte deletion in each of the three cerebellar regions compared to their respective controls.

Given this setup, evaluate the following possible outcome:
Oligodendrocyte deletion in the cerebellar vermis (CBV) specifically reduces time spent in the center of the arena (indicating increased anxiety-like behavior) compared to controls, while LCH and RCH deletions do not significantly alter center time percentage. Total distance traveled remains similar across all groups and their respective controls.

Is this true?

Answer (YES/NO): YES